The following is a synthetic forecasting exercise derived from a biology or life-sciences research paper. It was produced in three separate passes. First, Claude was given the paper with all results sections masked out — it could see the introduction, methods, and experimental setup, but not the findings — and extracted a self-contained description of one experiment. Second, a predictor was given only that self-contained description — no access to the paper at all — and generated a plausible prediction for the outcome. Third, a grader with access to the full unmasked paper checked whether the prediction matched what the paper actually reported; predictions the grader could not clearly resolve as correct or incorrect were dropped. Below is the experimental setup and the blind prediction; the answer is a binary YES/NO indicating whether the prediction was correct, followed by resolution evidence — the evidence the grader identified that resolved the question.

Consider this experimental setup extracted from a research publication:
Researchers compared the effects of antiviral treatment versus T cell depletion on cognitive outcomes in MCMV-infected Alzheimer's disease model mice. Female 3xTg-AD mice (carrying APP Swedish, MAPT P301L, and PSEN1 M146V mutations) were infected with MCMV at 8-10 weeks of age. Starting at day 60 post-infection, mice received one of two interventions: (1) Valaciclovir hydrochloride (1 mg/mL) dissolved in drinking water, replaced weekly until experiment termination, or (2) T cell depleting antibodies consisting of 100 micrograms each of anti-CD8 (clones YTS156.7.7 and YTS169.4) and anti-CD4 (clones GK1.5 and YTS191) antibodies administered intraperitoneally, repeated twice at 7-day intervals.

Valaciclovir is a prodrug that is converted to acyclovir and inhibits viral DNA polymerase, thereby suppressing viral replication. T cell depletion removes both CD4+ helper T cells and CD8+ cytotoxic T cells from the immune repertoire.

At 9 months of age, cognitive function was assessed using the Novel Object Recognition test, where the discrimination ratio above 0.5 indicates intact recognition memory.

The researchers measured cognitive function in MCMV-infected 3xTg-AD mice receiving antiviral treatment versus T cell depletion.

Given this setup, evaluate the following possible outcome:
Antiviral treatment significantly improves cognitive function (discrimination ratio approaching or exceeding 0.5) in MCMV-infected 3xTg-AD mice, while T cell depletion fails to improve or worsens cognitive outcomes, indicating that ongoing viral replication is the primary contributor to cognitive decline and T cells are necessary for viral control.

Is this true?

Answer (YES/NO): NO